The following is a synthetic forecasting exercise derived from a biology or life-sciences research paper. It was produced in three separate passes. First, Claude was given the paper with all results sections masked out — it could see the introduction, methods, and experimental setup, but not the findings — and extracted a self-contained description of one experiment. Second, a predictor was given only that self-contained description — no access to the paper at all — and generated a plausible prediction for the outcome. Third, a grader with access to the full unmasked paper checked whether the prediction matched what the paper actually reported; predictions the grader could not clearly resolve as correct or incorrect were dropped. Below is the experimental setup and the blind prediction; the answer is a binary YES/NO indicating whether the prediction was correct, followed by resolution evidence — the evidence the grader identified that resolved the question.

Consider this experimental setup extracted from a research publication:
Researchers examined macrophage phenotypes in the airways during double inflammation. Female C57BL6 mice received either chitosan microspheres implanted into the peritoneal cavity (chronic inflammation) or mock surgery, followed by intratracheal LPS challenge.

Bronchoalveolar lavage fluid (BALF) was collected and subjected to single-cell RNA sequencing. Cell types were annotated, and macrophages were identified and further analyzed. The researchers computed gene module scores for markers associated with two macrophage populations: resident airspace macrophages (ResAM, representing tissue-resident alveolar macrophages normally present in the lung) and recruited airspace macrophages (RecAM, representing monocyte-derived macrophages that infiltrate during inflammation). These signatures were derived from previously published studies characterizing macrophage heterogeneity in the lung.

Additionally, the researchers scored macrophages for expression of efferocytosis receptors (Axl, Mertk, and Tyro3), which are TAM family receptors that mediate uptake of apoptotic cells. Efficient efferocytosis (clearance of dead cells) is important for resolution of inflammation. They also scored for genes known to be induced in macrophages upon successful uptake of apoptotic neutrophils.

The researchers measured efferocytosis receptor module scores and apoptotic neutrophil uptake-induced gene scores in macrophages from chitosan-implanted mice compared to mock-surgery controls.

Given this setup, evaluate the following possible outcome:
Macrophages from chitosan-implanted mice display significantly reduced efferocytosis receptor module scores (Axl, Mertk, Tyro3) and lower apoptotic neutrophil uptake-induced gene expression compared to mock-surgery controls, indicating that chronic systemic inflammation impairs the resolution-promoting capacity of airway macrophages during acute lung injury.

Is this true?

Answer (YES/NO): NO